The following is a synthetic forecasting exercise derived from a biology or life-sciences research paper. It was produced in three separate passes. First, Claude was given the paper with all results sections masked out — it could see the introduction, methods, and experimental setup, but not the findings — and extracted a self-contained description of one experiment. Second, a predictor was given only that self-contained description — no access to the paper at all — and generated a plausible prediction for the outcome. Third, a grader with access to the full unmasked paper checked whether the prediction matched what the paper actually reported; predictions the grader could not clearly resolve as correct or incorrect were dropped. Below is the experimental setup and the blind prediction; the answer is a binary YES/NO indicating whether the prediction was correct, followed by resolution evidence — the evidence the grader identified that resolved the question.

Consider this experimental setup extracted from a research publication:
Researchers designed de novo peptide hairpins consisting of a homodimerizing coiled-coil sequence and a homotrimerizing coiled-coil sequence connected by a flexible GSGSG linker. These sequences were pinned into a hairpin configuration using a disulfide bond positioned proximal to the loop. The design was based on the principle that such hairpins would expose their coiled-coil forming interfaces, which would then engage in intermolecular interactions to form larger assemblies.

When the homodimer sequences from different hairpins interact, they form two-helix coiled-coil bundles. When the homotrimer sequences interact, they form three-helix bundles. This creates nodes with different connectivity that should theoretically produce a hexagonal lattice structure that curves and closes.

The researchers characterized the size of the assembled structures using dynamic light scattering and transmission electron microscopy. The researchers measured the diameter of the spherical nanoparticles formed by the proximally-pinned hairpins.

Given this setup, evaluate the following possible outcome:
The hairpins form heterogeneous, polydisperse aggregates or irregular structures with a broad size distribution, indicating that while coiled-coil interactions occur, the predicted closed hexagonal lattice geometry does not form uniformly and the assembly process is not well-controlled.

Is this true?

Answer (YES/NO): NO